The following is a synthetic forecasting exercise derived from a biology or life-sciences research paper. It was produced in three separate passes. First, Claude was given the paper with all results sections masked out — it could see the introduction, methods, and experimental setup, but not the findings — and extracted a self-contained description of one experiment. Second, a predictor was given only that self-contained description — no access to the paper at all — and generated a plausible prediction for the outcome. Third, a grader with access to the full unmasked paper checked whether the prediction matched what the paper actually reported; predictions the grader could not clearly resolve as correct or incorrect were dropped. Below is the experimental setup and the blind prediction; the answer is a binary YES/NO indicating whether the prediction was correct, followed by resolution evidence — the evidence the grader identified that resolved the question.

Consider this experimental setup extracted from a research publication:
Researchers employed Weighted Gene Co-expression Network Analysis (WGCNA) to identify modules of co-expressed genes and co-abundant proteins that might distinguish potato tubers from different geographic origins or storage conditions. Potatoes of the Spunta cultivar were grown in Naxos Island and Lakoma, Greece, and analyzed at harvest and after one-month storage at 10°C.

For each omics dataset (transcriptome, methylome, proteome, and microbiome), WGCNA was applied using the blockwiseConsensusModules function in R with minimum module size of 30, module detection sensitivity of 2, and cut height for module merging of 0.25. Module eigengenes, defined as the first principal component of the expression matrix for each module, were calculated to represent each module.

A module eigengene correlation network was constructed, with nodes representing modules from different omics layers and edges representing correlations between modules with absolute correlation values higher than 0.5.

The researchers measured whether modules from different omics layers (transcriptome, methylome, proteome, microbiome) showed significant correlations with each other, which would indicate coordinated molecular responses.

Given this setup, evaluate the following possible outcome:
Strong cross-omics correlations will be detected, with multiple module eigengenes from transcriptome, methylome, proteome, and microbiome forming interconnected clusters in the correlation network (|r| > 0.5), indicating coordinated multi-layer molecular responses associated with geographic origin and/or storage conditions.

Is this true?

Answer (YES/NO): YES